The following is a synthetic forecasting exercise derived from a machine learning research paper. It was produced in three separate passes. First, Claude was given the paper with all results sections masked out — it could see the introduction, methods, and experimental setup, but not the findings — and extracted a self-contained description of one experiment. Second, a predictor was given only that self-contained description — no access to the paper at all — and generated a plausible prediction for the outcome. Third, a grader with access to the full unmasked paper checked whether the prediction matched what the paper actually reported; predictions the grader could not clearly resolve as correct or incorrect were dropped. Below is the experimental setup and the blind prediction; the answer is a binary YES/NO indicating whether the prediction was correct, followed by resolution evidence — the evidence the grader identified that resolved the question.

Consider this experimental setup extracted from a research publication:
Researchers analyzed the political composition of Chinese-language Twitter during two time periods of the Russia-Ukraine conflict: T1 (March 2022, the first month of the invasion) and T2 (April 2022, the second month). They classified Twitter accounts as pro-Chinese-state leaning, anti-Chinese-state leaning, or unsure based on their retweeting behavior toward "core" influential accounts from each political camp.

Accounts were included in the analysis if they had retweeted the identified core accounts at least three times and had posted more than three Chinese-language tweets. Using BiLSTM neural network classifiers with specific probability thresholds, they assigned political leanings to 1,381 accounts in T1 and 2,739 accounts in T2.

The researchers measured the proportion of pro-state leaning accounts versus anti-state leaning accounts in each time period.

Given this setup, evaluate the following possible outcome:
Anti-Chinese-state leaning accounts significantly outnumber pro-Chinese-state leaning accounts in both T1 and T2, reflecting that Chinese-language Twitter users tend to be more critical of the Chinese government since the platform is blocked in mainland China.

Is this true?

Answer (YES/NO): YES